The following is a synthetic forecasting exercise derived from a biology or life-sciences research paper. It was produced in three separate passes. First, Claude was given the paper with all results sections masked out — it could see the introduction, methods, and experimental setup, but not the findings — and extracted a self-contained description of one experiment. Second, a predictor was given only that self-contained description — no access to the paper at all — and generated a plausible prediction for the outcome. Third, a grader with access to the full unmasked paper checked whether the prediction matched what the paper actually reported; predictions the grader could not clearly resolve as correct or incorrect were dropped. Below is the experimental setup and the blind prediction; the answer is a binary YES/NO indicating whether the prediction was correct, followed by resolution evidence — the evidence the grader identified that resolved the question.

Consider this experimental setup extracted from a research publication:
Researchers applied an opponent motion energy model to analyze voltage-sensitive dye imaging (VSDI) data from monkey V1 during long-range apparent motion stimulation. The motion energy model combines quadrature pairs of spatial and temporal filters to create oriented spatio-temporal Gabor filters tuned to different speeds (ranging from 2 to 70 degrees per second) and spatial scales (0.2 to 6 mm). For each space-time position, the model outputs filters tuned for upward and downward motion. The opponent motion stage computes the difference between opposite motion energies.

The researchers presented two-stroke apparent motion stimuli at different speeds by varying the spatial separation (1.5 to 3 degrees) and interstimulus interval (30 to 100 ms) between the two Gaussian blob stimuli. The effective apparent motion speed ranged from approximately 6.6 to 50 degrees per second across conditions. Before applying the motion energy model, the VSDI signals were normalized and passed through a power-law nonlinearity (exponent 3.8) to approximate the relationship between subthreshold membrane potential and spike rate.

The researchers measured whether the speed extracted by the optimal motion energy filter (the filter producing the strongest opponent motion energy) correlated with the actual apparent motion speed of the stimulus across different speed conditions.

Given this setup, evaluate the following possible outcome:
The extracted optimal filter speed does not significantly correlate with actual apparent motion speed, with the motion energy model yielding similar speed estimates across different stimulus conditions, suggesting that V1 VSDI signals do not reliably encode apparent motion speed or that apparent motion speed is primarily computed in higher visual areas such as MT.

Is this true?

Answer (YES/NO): NO